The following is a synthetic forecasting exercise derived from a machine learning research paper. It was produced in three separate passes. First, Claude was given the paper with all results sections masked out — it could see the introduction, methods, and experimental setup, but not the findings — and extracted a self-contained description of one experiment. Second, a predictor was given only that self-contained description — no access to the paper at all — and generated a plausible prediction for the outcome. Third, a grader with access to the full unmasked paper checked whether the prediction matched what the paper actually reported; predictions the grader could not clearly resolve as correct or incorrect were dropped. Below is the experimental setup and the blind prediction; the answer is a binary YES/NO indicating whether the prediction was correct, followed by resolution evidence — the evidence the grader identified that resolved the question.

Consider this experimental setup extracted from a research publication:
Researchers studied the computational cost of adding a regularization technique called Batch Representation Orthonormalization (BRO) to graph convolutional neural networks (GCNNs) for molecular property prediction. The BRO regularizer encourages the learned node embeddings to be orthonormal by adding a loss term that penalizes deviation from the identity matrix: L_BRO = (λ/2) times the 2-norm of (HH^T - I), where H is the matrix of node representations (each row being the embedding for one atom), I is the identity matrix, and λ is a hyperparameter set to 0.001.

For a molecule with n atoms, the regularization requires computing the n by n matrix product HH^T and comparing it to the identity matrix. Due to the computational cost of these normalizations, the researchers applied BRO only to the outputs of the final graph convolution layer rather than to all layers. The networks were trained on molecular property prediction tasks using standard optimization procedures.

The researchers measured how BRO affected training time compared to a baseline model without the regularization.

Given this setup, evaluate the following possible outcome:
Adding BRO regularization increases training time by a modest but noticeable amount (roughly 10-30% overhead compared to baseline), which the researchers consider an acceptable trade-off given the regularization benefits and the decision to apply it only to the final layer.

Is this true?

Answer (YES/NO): NO